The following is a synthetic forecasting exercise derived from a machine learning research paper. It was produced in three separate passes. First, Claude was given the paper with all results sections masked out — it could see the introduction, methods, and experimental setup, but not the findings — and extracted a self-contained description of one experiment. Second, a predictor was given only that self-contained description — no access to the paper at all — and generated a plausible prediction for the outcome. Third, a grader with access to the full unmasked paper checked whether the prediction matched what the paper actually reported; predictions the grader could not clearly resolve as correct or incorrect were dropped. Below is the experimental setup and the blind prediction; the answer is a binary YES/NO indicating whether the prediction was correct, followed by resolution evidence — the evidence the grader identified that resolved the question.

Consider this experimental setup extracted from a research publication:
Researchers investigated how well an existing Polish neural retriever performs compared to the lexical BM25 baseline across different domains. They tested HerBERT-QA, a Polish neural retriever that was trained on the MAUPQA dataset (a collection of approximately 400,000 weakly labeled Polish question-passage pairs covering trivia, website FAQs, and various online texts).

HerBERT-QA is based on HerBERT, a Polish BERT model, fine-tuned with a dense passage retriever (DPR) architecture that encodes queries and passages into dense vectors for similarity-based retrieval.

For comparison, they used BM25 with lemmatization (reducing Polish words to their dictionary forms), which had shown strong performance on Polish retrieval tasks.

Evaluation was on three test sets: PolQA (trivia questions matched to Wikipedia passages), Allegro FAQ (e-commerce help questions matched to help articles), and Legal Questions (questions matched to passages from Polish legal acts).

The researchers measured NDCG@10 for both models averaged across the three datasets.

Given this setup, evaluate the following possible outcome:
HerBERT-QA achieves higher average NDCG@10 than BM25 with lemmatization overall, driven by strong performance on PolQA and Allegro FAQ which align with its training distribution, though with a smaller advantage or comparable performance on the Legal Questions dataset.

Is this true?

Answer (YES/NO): NO